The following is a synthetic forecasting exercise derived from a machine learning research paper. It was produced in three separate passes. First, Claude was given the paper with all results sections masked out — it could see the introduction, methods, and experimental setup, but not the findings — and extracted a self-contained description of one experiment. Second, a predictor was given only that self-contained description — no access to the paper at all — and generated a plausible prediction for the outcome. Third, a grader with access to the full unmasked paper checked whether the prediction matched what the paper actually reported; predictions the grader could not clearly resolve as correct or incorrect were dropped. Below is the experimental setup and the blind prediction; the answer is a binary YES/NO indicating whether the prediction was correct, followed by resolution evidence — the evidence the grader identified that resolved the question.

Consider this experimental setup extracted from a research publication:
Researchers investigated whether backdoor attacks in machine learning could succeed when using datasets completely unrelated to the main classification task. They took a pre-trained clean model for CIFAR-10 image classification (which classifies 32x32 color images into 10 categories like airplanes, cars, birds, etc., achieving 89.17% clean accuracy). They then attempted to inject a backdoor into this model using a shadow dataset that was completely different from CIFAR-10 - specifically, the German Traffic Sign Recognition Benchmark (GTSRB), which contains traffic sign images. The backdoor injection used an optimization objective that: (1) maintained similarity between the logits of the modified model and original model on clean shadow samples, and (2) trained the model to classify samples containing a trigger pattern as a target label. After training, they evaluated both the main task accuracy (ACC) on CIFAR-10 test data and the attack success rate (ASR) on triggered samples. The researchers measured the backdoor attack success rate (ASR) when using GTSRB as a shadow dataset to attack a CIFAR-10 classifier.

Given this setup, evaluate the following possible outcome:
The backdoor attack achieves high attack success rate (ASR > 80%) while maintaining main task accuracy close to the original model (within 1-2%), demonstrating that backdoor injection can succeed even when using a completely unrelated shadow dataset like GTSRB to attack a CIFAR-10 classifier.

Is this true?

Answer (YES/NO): YES